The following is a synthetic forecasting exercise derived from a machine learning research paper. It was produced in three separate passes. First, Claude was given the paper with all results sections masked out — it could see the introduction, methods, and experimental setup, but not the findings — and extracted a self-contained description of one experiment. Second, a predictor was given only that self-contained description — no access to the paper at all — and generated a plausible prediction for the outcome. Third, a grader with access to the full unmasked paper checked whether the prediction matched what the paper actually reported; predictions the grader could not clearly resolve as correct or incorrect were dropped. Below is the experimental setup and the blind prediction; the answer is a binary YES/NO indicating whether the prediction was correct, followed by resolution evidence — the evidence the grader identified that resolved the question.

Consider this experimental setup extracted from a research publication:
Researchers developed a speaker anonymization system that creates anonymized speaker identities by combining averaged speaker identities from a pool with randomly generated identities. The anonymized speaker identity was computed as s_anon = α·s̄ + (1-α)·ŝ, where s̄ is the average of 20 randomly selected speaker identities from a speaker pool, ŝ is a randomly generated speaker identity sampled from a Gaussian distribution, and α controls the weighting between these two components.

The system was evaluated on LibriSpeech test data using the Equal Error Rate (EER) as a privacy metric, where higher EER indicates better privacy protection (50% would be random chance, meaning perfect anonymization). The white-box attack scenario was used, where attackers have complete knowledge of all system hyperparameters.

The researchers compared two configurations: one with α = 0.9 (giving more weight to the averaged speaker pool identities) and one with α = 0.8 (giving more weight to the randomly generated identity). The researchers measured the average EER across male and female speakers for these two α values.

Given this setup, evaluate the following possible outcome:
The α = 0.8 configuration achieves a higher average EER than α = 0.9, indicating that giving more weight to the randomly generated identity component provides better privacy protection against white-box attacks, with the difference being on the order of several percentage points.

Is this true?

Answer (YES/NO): YES